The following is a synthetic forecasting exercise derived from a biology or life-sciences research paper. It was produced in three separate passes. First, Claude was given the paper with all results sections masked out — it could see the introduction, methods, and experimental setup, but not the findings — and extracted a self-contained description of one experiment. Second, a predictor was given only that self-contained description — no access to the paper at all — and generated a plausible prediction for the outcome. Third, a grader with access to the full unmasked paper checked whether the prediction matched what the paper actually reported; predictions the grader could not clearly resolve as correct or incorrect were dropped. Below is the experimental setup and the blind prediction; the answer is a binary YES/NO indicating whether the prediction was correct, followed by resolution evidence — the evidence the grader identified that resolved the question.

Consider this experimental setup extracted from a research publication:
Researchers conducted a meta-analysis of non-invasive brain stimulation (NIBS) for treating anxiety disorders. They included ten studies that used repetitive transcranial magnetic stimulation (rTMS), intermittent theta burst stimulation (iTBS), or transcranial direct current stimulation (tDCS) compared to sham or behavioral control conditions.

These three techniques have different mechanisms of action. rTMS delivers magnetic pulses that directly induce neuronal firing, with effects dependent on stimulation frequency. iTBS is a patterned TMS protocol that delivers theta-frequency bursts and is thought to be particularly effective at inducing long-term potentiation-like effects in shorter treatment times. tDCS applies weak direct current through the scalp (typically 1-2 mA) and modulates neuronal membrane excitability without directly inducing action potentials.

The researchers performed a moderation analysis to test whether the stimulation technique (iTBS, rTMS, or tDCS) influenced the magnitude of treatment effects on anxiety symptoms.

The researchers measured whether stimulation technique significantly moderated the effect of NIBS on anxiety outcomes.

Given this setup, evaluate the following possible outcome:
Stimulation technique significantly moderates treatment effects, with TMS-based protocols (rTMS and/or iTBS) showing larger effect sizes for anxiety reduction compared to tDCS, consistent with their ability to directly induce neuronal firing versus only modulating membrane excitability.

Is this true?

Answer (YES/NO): NO